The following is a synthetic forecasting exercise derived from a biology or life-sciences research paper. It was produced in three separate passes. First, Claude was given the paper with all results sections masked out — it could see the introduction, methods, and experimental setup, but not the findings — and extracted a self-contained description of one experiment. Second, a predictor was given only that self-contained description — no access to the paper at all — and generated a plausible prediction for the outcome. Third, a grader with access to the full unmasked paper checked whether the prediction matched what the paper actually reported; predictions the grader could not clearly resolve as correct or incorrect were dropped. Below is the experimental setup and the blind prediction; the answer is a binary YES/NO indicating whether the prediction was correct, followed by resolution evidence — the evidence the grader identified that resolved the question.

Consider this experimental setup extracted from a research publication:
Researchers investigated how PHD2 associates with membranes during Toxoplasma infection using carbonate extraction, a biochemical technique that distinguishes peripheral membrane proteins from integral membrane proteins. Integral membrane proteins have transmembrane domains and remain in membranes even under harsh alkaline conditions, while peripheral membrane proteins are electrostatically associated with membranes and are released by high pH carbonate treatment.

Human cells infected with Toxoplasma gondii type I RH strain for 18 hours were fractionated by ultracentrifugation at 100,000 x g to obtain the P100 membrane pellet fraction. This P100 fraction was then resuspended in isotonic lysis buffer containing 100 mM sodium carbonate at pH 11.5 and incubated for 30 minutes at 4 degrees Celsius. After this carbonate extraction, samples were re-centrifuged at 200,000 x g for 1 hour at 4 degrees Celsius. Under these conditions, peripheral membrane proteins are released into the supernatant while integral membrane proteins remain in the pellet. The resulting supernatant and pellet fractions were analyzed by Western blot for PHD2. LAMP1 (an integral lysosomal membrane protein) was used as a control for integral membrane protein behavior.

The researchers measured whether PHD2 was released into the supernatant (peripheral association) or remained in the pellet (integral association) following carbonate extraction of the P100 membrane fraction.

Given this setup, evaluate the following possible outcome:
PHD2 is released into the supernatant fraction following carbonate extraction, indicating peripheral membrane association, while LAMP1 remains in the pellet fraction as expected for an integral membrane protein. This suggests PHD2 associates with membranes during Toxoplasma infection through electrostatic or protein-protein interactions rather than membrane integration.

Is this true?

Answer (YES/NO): NO